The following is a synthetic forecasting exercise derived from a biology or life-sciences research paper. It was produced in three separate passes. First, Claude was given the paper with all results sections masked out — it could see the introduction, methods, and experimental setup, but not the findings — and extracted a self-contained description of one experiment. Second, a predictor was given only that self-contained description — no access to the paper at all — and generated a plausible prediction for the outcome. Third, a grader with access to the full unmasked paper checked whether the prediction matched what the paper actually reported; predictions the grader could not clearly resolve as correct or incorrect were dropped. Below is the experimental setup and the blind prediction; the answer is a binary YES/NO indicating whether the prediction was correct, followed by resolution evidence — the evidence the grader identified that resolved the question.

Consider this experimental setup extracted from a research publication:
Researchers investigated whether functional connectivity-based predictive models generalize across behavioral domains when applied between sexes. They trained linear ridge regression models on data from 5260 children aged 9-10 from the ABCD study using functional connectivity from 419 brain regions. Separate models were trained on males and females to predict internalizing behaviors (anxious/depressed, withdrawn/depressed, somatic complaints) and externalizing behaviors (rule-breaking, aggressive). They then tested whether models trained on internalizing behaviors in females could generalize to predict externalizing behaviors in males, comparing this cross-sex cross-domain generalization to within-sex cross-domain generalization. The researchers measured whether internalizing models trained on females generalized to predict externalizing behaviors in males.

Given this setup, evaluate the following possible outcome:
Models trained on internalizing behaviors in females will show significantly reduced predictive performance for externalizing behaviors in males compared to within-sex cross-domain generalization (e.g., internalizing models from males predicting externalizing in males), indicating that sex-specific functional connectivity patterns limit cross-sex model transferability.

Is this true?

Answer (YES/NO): NO